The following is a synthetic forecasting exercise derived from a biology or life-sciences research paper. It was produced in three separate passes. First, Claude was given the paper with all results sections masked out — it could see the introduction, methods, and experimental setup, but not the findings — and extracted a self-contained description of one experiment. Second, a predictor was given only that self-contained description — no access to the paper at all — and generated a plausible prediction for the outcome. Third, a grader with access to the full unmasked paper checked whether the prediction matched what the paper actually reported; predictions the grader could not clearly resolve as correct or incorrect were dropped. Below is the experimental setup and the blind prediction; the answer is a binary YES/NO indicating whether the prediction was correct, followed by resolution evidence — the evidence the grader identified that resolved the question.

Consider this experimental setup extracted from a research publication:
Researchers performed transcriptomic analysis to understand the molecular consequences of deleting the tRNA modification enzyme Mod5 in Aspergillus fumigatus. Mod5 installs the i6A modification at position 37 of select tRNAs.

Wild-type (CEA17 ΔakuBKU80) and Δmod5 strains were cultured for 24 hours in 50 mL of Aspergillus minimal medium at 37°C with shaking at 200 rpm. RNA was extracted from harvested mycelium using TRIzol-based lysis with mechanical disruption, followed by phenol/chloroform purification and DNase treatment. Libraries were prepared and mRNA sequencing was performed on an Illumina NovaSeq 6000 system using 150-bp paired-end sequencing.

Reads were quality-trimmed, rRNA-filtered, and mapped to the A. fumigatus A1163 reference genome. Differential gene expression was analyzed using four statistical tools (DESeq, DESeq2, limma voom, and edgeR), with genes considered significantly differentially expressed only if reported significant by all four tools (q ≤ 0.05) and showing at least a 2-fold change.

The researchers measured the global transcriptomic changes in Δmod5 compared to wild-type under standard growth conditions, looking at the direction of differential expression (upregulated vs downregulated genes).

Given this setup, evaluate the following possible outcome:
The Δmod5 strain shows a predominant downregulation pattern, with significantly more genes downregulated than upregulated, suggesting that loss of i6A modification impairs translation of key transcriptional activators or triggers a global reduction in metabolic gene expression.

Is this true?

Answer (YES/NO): NO